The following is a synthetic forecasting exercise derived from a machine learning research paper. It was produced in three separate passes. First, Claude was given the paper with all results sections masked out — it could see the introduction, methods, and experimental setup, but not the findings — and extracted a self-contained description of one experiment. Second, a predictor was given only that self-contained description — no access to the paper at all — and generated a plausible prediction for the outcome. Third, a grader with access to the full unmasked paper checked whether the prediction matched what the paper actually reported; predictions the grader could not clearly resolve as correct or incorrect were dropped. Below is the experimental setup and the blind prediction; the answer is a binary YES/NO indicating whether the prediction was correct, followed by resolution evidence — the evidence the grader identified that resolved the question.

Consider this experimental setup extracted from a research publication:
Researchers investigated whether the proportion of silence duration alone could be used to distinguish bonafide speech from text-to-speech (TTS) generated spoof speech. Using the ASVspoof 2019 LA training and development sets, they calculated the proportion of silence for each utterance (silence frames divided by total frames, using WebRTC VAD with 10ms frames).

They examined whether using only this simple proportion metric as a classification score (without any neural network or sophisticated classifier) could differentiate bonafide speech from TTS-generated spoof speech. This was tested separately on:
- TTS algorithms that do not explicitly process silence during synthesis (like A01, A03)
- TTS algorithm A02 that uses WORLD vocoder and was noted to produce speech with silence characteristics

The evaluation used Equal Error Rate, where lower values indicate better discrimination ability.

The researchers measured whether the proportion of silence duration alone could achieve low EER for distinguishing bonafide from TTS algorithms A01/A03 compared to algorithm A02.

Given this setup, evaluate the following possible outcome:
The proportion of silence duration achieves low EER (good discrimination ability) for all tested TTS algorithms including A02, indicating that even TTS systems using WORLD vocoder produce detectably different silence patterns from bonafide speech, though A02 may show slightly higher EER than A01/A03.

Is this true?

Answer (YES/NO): NO